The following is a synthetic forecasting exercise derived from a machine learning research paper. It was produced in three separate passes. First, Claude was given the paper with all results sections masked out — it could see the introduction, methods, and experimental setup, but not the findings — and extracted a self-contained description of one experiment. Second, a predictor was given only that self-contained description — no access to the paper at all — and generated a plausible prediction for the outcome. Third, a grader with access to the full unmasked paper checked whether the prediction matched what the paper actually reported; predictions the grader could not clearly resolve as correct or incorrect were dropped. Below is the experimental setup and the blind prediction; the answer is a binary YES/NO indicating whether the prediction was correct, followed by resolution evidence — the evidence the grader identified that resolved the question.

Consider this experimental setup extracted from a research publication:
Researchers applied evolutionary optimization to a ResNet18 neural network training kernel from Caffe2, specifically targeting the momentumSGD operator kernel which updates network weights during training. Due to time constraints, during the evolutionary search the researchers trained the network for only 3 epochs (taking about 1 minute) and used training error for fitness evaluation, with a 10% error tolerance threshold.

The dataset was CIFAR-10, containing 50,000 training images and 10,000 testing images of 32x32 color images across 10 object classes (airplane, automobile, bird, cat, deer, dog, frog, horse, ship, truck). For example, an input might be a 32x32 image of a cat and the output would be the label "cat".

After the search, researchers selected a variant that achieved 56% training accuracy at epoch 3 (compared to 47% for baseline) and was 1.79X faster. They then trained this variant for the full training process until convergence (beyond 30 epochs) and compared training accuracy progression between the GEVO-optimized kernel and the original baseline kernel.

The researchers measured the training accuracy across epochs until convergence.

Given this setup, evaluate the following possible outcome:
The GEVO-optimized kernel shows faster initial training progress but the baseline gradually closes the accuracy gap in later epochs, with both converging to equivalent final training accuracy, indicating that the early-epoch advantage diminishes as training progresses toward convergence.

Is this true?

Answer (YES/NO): NO